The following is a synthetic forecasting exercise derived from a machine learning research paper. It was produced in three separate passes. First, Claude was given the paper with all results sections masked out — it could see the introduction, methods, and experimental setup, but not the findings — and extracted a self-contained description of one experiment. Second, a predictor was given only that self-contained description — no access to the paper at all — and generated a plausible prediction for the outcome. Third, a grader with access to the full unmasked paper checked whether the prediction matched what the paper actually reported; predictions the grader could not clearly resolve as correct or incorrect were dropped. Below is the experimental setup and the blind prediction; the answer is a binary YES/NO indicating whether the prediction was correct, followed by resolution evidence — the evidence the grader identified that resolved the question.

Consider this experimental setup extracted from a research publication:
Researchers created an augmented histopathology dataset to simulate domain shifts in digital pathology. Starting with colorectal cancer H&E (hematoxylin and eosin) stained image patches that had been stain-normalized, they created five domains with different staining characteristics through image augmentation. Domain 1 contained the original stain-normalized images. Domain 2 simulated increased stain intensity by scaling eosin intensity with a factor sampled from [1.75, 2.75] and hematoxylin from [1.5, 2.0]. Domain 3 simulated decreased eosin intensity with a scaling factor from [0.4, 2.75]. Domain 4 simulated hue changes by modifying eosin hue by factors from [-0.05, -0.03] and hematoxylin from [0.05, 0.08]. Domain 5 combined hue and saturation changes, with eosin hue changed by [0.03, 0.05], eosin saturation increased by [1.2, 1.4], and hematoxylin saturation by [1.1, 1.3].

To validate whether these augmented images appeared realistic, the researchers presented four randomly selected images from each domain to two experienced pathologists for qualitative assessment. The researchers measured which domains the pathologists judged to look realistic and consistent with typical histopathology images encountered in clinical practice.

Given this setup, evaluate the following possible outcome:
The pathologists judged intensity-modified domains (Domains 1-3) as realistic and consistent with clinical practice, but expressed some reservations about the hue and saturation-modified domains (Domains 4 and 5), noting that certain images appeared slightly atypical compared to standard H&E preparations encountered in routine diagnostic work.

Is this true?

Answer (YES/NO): NO